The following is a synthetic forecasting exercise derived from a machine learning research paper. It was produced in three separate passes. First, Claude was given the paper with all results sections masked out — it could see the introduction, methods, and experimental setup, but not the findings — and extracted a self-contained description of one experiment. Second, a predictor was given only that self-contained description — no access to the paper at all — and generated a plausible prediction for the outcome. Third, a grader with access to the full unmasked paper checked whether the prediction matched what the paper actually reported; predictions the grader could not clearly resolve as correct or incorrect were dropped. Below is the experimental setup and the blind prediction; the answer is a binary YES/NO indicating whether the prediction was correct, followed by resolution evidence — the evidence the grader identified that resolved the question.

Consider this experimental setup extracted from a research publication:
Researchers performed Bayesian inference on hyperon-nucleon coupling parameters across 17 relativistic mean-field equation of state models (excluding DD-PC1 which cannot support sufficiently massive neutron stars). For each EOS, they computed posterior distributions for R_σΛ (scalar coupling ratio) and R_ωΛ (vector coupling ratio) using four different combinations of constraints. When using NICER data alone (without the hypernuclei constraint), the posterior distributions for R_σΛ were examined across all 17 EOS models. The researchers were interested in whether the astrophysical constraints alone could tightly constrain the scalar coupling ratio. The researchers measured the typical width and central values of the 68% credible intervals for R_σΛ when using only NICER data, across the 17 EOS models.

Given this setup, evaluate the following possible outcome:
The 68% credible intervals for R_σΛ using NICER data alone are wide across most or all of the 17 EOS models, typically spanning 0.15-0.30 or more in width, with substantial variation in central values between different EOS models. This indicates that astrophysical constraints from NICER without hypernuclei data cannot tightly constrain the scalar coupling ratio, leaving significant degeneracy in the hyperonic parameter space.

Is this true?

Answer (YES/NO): YES